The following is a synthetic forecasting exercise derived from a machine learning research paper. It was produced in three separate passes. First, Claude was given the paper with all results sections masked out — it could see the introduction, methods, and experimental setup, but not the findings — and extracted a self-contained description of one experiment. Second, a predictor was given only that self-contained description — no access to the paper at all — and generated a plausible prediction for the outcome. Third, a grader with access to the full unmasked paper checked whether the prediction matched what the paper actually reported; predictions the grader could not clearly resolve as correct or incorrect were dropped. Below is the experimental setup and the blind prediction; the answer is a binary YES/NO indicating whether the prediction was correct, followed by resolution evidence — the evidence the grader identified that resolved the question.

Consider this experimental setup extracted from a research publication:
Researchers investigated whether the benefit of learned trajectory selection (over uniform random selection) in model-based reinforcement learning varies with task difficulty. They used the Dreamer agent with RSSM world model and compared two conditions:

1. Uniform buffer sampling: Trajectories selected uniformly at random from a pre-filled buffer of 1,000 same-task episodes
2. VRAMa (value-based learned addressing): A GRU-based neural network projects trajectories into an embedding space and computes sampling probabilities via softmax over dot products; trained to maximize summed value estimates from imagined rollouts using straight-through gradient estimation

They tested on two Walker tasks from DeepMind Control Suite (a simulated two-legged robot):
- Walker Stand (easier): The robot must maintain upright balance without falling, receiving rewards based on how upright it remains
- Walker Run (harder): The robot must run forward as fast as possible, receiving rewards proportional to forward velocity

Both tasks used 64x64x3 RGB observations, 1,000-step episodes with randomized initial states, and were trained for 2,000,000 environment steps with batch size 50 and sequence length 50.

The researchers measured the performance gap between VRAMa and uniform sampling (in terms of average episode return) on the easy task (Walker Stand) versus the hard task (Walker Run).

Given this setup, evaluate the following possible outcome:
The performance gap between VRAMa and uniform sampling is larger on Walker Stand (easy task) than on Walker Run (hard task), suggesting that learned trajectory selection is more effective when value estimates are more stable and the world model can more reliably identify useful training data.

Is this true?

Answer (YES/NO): YES